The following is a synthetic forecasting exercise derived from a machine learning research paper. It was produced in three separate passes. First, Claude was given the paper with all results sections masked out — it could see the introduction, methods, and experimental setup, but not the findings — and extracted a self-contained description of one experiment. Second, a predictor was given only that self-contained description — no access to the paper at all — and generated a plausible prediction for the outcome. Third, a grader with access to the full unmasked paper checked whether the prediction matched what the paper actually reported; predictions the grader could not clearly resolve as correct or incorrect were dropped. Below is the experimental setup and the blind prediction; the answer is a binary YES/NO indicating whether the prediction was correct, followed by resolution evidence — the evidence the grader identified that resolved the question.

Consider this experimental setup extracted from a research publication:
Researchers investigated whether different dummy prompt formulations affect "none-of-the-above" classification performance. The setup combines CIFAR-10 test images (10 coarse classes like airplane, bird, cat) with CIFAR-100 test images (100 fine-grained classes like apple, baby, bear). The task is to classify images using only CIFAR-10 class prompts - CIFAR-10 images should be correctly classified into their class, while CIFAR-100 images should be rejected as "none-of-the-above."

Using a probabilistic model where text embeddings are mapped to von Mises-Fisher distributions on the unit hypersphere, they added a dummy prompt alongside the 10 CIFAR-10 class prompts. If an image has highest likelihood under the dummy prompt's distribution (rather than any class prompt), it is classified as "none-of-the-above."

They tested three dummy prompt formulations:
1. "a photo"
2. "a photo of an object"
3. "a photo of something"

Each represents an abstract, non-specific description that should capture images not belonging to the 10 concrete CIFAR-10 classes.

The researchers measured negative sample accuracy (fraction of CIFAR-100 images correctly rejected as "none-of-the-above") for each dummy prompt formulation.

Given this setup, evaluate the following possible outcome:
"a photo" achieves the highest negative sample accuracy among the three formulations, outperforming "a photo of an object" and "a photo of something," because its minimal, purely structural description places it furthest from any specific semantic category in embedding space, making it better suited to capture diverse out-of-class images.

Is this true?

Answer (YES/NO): NO